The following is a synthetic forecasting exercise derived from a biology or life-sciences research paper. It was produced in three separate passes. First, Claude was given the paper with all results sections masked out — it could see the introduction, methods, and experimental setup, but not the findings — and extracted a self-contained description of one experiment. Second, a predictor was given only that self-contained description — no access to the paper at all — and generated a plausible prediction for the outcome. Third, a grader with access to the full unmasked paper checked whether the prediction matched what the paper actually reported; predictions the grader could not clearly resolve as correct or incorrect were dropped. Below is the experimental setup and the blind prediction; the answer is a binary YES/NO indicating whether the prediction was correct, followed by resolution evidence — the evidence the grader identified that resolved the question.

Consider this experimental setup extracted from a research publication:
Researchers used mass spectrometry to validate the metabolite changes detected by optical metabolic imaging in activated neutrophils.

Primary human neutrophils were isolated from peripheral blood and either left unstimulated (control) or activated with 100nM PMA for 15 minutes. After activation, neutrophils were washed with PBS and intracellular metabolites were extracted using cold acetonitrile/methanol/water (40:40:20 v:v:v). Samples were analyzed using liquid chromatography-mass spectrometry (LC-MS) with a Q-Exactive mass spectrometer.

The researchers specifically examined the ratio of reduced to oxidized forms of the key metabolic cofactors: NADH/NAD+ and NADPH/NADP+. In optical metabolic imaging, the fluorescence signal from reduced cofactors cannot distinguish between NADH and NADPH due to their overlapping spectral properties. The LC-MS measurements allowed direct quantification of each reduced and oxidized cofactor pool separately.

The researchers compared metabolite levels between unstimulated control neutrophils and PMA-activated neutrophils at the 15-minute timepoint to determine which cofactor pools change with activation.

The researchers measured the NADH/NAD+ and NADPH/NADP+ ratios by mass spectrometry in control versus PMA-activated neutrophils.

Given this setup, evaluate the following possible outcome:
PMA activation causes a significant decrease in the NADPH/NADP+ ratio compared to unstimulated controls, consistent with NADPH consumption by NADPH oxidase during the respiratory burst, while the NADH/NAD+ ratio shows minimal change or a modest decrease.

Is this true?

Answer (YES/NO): NO